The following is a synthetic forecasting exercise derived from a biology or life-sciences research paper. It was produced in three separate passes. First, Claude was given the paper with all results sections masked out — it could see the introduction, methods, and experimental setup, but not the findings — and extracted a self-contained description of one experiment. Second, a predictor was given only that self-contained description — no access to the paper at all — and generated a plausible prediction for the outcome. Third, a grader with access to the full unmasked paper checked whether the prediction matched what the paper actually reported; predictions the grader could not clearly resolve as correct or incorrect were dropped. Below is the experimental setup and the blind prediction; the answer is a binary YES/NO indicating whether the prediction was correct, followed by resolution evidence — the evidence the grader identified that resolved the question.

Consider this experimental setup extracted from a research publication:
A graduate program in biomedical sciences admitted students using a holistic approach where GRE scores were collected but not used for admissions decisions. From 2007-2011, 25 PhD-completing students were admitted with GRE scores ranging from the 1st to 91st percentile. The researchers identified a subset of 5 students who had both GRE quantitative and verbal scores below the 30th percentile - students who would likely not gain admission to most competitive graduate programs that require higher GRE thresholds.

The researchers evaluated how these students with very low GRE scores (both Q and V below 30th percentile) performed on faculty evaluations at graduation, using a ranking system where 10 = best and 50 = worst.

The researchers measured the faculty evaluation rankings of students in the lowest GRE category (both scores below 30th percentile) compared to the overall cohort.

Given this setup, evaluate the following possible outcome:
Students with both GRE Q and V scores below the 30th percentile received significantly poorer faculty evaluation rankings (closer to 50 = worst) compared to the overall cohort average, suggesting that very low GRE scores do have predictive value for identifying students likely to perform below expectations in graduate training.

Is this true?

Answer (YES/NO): NO